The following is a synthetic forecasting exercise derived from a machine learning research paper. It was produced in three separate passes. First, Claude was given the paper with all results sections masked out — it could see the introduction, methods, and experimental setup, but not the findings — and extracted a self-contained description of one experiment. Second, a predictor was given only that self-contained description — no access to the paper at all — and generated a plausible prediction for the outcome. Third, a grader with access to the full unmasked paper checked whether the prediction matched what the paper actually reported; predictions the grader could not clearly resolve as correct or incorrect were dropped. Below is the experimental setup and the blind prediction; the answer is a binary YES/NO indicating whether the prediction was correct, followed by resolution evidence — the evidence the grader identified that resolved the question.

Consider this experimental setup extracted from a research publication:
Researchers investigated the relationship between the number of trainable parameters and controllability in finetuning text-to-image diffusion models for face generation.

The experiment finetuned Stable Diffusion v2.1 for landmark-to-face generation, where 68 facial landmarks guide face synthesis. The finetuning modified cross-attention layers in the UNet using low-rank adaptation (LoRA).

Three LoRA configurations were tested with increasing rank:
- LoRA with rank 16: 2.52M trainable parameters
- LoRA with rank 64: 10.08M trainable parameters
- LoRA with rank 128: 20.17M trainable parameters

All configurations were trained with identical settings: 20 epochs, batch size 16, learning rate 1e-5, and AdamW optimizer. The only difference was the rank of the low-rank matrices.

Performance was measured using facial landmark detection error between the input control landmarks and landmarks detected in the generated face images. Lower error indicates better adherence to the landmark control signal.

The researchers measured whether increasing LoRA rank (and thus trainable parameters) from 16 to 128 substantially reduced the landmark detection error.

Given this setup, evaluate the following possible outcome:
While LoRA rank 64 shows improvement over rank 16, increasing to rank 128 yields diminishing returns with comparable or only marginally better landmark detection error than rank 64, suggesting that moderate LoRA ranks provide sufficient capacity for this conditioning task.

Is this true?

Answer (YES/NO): YES